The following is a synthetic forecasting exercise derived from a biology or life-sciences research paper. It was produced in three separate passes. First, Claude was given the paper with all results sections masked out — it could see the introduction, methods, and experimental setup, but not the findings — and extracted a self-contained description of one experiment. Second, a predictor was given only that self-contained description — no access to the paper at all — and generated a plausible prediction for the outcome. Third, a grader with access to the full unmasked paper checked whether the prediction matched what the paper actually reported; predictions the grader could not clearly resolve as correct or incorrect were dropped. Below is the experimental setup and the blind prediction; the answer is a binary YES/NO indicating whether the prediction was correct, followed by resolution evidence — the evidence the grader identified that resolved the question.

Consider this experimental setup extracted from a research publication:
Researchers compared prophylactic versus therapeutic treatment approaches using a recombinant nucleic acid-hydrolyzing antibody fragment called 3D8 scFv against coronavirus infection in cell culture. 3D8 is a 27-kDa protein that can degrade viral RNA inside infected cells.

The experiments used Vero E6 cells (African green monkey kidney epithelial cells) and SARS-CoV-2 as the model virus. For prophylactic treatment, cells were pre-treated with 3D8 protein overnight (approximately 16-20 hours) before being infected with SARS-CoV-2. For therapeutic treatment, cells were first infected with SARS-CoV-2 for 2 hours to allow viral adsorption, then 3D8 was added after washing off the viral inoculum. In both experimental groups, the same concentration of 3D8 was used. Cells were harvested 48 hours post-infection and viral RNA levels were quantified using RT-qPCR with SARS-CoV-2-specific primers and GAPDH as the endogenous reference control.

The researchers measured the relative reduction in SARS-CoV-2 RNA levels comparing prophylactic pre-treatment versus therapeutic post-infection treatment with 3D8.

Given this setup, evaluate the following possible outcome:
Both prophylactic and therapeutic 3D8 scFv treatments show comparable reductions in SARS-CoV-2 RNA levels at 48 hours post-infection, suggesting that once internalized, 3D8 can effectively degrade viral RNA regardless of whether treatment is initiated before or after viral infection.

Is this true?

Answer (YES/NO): YES